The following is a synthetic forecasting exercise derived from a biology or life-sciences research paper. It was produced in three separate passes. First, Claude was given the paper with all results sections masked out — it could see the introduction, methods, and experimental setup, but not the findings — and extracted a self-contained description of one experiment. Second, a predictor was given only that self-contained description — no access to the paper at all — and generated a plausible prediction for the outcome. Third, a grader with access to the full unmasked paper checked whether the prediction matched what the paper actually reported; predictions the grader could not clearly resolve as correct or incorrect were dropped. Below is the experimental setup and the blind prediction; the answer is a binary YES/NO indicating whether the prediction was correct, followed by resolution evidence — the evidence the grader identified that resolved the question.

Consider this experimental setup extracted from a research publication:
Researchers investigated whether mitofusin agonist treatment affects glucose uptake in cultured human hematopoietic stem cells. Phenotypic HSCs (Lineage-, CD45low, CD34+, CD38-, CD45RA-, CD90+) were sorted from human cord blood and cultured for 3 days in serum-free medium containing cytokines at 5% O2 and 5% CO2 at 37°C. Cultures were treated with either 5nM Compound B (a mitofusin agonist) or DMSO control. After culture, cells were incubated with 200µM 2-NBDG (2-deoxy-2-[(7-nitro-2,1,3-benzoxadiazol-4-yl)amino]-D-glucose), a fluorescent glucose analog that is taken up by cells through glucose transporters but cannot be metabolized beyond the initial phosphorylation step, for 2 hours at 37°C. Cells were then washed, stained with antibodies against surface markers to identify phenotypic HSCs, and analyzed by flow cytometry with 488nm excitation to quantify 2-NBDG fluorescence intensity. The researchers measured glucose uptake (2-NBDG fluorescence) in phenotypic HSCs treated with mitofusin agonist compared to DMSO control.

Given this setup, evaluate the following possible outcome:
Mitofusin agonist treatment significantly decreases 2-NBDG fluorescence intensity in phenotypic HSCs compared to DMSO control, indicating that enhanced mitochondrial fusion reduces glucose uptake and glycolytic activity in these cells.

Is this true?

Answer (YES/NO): NO